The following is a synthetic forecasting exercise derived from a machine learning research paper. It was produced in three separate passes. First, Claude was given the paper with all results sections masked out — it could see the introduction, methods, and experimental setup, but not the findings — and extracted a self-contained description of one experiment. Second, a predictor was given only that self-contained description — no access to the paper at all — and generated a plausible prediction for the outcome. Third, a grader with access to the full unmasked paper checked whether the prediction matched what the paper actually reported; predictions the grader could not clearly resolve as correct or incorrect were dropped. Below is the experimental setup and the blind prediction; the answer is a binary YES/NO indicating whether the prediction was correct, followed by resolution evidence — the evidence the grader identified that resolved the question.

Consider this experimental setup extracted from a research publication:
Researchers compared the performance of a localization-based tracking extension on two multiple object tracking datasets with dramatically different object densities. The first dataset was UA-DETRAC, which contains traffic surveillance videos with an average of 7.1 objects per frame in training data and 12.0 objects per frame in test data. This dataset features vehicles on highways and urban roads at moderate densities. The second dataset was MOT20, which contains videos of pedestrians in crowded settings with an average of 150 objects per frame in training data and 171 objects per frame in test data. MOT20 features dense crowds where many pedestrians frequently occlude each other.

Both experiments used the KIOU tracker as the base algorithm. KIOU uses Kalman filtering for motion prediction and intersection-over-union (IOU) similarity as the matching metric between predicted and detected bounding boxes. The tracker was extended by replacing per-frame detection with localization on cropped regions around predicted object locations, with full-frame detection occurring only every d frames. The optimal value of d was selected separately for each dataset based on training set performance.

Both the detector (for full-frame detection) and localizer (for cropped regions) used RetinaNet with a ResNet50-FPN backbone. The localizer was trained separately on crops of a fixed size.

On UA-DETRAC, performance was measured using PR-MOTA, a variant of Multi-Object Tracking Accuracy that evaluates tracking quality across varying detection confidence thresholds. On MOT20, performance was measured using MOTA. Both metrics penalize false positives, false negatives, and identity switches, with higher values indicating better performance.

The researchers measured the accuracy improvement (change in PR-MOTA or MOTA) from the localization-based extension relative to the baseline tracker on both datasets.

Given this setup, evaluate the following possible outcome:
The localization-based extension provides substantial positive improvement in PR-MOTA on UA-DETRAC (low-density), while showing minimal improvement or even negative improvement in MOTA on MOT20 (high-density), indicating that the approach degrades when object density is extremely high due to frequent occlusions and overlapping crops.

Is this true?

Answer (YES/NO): NO